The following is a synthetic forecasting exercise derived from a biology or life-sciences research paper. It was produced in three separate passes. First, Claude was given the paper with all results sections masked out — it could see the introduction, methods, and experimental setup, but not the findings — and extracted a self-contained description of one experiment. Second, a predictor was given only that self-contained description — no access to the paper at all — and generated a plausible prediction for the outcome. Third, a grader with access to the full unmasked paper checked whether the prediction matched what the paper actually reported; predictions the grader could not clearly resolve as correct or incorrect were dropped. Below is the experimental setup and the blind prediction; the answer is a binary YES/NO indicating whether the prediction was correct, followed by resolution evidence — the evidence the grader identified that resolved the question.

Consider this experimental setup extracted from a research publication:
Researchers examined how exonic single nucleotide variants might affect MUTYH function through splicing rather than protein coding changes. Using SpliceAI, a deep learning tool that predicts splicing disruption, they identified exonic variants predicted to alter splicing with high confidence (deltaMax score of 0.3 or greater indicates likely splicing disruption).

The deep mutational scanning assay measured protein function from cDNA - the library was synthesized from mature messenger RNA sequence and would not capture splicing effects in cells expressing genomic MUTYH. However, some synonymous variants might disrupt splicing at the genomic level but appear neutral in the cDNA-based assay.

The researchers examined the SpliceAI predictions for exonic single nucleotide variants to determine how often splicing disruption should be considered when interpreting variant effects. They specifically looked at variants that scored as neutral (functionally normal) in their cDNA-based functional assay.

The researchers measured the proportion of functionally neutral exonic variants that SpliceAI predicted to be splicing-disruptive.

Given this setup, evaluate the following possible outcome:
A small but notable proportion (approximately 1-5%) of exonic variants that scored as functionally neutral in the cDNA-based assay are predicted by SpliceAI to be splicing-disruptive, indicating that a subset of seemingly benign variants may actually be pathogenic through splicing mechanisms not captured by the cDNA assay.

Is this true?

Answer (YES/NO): YES